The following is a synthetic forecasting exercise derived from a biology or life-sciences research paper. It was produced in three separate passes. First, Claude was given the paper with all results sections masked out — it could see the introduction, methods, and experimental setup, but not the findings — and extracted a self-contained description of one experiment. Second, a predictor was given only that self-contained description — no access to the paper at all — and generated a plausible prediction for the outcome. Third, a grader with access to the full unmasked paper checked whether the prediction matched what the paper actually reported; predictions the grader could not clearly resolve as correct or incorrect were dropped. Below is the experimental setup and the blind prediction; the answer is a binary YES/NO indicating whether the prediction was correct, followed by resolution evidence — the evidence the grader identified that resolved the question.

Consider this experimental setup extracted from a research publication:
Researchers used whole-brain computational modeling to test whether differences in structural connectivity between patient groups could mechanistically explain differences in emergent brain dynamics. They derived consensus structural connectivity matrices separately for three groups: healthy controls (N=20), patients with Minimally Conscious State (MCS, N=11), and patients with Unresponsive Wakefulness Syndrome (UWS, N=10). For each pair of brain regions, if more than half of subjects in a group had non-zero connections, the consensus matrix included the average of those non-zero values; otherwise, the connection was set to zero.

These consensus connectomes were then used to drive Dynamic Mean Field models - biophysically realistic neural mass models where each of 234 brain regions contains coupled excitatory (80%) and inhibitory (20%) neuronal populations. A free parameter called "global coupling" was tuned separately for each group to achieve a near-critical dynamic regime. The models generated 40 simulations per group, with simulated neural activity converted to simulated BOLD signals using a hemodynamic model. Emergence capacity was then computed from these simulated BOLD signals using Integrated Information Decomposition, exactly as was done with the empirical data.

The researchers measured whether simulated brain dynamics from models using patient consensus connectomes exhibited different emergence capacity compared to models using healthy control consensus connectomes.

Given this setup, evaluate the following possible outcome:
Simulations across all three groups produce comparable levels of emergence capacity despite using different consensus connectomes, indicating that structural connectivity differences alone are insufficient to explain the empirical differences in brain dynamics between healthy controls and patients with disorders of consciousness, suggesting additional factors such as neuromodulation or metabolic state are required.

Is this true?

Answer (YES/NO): NO